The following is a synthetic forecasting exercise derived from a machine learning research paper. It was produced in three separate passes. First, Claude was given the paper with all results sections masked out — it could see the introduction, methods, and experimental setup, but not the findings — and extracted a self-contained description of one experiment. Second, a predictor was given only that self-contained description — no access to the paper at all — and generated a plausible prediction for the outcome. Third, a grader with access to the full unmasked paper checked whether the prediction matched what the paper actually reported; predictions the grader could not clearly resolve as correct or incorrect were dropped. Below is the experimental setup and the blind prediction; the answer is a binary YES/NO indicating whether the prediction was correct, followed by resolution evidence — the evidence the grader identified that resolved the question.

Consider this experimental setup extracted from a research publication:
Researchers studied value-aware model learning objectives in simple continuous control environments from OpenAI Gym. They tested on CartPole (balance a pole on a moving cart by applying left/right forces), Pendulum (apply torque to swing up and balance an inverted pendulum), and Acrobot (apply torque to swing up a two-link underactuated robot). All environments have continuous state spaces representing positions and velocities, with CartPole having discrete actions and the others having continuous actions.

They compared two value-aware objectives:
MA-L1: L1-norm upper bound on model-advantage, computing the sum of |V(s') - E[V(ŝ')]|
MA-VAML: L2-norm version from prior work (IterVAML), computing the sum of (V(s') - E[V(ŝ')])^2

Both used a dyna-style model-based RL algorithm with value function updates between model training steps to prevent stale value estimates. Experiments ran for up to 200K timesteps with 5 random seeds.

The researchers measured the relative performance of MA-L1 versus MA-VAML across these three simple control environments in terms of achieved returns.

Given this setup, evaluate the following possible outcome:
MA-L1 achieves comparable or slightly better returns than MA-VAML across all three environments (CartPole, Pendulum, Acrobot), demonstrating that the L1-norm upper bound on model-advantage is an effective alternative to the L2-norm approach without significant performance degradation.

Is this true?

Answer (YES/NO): YES